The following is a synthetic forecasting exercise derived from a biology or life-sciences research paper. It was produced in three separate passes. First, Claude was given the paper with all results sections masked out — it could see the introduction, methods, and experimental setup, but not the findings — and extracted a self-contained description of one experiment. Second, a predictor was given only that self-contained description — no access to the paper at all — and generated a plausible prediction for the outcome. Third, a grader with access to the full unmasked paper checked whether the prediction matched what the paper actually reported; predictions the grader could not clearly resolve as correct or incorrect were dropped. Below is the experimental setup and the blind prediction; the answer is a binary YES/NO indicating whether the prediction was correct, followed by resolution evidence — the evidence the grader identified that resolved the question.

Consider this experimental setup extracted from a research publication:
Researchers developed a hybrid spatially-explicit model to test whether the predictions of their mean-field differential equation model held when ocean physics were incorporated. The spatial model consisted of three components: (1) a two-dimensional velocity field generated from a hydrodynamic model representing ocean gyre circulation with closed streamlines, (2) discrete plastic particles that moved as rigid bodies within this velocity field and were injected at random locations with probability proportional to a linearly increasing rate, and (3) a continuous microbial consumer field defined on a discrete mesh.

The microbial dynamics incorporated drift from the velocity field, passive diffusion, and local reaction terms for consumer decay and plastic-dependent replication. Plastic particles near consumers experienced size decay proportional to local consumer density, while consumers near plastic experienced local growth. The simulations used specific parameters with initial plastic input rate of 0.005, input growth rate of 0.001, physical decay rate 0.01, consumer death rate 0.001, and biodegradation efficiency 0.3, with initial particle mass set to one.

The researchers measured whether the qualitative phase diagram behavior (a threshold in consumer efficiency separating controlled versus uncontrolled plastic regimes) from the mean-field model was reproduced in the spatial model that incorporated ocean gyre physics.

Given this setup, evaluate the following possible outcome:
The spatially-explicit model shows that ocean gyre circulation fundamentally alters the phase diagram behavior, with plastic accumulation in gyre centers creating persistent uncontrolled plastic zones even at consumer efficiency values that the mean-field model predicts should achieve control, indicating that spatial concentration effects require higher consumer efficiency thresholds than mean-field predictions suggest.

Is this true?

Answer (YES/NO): NO